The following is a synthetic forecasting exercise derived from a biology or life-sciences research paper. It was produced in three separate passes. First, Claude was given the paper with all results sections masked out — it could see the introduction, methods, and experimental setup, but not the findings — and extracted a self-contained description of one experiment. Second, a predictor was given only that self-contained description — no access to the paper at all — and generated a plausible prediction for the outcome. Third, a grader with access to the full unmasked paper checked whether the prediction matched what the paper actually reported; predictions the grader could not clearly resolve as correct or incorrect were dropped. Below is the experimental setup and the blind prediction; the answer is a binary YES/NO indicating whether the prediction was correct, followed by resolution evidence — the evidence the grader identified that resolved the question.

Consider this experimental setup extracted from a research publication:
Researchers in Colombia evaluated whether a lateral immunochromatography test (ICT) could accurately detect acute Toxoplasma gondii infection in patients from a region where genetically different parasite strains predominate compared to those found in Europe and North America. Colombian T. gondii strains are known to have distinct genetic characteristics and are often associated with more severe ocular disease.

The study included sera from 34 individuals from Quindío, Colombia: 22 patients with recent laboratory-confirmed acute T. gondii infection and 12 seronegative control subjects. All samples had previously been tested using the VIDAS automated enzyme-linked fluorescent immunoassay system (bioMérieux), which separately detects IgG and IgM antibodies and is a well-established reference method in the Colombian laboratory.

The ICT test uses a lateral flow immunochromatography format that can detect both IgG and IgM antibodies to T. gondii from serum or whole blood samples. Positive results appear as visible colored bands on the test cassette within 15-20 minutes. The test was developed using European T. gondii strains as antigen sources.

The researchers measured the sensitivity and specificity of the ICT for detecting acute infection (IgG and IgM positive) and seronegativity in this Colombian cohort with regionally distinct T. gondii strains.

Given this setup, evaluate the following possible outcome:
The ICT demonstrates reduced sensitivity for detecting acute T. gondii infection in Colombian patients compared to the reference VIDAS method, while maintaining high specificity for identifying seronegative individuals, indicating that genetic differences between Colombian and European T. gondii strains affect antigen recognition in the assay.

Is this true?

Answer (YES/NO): NO